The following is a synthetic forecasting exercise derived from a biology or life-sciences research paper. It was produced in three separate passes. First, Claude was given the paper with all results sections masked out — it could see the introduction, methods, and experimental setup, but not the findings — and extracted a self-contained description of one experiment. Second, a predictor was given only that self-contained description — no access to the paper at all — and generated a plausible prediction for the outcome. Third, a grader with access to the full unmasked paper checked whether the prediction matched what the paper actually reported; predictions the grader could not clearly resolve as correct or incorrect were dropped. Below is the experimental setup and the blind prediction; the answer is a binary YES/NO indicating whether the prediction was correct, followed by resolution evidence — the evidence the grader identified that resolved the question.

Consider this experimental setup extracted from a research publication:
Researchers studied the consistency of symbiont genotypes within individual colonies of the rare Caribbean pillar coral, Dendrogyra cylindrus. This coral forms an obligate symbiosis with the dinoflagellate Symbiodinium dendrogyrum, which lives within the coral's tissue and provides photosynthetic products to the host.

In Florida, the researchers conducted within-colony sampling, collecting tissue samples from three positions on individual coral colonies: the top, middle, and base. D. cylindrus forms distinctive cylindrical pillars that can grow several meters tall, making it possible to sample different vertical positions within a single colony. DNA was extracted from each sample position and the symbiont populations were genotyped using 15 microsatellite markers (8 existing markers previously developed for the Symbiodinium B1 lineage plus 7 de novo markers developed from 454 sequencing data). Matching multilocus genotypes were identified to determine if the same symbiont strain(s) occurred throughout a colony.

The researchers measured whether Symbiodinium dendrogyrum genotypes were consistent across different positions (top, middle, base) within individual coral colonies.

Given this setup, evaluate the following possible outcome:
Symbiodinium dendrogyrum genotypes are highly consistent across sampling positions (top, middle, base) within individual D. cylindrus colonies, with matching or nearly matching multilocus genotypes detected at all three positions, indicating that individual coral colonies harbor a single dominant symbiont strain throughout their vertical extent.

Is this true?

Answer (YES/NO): YES